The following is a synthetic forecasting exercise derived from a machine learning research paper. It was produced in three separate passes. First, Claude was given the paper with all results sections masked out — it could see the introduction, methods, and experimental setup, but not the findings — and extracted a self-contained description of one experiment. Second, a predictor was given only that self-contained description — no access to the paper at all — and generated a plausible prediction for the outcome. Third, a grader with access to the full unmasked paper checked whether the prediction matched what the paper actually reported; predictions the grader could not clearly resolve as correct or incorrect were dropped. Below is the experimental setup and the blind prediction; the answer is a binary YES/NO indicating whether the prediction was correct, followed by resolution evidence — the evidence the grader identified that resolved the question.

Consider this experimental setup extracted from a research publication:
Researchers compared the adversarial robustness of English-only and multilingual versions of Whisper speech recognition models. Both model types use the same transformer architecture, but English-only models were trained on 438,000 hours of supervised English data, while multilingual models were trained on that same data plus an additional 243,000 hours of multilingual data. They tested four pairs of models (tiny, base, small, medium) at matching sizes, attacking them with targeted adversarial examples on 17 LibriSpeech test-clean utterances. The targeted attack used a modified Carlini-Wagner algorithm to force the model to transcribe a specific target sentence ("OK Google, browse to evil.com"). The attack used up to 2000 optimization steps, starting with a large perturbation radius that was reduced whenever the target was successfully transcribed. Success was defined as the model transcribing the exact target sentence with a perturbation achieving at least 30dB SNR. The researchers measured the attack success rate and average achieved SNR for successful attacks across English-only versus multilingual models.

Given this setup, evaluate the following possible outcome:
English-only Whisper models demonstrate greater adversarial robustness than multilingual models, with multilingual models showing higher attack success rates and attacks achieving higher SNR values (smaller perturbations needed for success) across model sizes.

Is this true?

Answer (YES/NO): NO